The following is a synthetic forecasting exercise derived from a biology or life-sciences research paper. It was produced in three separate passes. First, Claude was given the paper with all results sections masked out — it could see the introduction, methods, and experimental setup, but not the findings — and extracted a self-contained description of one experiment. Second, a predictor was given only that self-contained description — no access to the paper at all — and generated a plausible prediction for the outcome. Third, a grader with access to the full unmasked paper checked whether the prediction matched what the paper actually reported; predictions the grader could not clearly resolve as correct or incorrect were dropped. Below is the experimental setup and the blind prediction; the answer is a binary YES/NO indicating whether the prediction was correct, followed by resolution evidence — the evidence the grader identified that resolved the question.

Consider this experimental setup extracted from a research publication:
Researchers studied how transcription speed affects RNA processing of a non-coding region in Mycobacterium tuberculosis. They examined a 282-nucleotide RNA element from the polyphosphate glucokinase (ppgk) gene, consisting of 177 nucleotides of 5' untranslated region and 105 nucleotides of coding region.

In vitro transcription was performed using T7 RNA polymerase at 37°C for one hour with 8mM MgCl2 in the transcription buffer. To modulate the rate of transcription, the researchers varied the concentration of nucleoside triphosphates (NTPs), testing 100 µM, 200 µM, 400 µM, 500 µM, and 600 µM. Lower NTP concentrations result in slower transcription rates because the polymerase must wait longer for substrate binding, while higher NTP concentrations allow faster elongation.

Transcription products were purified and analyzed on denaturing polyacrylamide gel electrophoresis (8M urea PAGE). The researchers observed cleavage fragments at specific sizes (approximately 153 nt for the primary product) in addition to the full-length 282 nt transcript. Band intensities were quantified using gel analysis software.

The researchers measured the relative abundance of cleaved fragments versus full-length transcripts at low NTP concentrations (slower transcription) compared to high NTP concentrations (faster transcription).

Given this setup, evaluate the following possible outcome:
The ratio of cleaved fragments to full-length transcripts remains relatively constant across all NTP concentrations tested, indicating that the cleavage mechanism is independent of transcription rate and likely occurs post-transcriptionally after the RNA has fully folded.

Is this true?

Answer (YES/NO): NO